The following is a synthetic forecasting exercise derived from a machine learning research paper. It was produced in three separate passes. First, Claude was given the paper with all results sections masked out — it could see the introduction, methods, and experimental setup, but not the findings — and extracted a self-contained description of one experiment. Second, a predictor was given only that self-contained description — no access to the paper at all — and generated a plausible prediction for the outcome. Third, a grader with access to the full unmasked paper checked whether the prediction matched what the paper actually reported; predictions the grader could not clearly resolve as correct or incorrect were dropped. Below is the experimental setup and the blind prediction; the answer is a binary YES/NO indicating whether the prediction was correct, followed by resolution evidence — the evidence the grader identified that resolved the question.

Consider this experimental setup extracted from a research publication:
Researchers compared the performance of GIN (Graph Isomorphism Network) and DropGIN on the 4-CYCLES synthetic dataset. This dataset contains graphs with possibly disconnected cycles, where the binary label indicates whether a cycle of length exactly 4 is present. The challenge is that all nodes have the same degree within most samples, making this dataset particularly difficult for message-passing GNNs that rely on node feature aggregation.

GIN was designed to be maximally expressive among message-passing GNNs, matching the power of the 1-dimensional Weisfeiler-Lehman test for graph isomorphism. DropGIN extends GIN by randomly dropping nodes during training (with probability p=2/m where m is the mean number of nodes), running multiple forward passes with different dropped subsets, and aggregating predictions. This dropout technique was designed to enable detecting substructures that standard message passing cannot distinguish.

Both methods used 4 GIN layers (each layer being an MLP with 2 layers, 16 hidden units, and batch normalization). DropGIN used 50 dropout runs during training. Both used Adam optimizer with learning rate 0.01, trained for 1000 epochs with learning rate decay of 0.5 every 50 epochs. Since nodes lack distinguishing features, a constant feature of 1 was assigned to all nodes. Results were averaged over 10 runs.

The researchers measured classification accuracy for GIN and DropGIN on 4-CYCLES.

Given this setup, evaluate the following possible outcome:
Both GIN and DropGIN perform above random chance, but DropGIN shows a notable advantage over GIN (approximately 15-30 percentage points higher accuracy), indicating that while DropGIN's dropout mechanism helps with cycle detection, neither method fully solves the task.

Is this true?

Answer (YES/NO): NO